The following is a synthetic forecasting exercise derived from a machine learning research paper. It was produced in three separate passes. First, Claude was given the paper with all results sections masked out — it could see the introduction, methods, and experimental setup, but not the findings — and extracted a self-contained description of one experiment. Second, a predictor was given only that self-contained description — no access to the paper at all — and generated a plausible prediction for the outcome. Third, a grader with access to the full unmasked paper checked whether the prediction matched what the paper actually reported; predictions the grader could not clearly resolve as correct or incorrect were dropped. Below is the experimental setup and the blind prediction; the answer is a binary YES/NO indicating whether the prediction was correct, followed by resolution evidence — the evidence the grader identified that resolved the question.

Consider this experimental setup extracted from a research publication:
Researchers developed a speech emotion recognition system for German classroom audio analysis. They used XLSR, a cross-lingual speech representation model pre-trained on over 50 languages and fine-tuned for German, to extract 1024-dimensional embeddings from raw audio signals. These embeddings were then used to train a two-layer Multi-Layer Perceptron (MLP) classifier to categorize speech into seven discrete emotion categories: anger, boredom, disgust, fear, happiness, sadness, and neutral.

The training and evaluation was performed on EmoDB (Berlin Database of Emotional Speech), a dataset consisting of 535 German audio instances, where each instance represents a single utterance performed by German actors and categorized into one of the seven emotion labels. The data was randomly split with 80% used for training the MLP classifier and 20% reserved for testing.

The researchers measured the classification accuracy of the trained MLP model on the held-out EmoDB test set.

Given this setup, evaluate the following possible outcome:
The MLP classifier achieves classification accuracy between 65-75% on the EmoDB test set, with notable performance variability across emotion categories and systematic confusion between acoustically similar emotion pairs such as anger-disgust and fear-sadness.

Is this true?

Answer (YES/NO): NO